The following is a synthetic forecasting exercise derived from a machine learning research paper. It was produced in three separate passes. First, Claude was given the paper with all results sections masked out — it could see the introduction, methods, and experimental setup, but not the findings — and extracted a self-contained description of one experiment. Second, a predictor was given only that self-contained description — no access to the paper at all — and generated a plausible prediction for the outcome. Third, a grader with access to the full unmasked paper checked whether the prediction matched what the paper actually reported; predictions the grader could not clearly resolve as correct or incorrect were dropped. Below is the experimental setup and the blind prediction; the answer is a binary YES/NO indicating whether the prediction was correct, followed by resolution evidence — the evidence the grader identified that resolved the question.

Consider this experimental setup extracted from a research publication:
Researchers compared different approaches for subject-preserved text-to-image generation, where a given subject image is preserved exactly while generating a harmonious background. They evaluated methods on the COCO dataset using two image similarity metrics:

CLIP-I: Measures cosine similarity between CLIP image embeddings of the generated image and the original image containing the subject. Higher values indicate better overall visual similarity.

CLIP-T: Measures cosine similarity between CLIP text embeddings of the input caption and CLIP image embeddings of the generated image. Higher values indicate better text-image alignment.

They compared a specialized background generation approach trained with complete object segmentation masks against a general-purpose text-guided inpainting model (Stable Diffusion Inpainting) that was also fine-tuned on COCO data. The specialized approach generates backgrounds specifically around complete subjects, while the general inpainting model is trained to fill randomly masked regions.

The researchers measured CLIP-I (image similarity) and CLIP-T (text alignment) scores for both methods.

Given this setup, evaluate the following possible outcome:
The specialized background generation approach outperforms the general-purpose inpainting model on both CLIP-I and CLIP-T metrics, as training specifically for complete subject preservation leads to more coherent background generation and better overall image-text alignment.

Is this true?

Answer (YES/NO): NO